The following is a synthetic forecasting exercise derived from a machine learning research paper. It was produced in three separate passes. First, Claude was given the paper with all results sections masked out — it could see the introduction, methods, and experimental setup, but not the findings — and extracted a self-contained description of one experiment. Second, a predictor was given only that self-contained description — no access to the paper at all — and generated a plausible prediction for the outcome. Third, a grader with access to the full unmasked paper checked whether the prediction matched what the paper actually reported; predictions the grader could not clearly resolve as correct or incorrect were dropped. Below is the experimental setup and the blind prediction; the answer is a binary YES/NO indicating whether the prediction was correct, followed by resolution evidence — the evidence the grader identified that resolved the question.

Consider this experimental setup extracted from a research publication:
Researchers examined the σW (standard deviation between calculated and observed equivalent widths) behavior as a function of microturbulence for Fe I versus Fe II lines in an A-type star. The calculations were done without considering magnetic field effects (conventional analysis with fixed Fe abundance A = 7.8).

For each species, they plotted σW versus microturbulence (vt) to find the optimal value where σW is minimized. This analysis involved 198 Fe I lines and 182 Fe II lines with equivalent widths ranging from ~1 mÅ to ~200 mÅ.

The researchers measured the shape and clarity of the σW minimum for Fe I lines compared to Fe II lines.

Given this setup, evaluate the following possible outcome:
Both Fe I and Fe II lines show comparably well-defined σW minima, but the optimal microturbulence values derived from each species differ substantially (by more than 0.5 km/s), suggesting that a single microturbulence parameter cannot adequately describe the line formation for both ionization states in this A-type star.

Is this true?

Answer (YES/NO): NO